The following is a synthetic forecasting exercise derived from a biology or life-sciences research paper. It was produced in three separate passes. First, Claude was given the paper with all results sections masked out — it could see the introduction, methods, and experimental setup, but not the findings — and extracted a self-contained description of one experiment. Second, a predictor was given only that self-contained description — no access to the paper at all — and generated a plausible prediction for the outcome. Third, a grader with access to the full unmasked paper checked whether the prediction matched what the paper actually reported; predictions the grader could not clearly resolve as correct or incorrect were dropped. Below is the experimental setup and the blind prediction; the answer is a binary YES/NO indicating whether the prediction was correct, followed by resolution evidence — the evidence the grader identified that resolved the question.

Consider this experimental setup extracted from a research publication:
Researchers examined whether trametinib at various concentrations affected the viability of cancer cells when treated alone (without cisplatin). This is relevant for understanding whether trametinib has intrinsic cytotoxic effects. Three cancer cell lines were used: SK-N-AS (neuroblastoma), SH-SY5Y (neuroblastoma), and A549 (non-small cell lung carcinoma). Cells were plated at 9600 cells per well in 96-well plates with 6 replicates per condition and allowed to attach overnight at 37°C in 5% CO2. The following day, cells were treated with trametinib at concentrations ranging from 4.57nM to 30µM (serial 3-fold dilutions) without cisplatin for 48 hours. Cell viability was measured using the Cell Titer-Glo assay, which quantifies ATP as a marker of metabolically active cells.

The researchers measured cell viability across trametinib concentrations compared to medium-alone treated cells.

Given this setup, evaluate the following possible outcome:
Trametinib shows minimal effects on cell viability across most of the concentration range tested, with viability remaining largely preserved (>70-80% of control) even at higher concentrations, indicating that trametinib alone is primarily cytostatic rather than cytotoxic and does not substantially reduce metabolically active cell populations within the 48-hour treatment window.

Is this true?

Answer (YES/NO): NO